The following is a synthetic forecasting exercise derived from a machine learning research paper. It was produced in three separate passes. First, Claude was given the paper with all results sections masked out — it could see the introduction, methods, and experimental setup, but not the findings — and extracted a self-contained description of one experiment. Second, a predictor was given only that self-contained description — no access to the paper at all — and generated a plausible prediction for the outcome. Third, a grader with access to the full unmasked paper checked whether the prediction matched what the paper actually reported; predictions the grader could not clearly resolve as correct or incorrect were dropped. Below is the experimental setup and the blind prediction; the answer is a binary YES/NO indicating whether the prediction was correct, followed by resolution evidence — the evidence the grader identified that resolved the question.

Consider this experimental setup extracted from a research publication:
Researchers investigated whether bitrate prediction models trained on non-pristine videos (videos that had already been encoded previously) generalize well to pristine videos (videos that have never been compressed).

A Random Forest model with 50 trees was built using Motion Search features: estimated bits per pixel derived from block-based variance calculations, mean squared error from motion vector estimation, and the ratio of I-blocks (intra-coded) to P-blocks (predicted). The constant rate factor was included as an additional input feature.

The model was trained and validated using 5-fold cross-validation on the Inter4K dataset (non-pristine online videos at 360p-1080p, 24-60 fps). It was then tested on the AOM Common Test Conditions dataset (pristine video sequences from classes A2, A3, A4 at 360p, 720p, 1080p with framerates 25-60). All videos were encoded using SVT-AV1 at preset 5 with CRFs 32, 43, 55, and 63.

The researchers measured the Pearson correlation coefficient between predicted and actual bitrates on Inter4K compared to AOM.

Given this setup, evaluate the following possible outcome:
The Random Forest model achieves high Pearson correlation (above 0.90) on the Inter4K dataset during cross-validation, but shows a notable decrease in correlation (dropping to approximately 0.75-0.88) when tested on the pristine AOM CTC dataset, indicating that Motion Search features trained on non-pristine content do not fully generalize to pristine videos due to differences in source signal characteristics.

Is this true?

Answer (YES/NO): NO